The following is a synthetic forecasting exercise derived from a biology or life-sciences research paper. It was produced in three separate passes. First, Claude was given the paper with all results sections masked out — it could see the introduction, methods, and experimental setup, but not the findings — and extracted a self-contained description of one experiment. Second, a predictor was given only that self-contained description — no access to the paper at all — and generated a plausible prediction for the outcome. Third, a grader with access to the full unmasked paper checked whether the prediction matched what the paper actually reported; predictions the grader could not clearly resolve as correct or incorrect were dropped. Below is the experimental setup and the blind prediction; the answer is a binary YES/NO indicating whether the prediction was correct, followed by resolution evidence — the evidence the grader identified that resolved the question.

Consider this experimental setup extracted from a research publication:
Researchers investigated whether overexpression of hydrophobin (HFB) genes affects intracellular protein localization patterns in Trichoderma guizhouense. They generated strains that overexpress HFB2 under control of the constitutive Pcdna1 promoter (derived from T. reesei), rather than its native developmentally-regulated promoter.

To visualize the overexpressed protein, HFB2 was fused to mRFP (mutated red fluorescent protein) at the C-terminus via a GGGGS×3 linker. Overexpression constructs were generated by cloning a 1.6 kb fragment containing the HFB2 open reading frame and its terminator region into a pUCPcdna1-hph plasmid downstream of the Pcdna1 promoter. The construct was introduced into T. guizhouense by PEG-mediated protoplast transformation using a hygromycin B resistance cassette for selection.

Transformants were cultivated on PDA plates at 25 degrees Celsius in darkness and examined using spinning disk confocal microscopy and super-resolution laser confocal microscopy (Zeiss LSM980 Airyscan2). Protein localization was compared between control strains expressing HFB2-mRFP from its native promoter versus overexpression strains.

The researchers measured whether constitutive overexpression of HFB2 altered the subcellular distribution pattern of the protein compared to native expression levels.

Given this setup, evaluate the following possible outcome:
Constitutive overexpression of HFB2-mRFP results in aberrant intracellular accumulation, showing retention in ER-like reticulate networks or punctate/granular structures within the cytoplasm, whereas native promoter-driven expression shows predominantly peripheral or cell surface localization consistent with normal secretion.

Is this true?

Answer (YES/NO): NO